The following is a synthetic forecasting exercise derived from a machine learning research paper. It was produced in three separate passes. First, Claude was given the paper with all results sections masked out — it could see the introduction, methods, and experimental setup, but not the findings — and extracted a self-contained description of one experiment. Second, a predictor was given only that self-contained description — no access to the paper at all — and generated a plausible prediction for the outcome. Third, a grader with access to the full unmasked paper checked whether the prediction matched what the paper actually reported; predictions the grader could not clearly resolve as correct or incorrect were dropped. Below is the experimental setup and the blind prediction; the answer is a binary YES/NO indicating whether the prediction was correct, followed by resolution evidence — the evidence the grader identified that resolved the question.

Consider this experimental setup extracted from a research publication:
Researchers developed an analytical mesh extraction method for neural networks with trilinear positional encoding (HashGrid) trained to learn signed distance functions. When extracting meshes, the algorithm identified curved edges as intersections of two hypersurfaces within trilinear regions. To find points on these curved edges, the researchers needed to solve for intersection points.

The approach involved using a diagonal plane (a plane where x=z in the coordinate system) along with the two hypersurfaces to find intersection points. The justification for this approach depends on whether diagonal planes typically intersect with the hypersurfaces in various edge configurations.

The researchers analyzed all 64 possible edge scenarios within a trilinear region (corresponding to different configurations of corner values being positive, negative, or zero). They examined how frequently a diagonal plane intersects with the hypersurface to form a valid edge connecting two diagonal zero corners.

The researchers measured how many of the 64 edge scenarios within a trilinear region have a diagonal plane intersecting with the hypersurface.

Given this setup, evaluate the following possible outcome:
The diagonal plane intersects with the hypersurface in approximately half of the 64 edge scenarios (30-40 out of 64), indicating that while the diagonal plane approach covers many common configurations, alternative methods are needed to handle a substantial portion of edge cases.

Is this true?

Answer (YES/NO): NO